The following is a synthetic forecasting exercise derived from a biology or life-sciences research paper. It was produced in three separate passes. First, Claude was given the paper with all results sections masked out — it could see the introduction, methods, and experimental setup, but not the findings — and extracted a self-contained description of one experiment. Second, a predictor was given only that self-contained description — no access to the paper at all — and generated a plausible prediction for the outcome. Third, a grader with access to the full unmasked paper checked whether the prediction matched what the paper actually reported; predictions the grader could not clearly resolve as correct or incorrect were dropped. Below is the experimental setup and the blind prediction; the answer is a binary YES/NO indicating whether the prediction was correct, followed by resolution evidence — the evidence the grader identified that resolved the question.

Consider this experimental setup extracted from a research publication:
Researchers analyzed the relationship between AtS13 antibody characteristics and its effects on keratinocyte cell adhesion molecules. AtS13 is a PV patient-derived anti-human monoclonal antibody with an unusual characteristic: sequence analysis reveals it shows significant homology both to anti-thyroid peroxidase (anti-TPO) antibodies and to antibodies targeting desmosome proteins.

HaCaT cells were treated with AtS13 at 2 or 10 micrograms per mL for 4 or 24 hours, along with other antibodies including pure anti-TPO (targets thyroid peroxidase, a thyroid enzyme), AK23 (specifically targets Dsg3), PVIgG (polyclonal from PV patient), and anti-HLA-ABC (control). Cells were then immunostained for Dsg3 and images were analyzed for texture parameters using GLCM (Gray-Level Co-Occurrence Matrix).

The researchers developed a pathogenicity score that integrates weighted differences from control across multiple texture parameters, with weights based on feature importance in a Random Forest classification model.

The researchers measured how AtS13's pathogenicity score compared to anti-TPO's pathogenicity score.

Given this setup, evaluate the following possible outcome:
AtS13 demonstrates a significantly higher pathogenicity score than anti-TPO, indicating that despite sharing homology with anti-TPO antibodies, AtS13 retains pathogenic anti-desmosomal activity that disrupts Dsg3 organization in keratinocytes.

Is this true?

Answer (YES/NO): YES